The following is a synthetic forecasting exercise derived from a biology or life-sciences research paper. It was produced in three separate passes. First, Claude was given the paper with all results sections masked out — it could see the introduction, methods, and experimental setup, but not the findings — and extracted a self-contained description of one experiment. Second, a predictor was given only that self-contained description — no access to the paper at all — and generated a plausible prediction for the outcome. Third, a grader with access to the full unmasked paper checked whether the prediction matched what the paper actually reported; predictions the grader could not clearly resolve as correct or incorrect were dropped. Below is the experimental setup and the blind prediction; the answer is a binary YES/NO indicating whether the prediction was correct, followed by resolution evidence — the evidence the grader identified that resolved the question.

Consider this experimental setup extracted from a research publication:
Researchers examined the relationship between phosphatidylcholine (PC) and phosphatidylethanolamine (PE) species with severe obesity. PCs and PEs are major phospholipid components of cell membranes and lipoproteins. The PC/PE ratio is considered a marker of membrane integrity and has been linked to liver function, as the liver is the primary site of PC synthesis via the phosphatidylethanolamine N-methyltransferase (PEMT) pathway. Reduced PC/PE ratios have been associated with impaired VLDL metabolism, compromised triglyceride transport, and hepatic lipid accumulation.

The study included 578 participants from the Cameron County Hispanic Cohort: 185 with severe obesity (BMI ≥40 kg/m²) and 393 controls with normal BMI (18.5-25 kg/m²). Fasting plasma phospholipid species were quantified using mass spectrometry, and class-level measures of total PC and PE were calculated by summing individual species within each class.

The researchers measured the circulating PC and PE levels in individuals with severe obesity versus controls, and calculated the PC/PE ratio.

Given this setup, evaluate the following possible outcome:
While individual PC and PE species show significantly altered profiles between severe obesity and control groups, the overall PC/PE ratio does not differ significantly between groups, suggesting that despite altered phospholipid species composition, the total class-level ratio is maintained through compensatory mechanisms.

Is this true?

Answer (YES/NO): NO